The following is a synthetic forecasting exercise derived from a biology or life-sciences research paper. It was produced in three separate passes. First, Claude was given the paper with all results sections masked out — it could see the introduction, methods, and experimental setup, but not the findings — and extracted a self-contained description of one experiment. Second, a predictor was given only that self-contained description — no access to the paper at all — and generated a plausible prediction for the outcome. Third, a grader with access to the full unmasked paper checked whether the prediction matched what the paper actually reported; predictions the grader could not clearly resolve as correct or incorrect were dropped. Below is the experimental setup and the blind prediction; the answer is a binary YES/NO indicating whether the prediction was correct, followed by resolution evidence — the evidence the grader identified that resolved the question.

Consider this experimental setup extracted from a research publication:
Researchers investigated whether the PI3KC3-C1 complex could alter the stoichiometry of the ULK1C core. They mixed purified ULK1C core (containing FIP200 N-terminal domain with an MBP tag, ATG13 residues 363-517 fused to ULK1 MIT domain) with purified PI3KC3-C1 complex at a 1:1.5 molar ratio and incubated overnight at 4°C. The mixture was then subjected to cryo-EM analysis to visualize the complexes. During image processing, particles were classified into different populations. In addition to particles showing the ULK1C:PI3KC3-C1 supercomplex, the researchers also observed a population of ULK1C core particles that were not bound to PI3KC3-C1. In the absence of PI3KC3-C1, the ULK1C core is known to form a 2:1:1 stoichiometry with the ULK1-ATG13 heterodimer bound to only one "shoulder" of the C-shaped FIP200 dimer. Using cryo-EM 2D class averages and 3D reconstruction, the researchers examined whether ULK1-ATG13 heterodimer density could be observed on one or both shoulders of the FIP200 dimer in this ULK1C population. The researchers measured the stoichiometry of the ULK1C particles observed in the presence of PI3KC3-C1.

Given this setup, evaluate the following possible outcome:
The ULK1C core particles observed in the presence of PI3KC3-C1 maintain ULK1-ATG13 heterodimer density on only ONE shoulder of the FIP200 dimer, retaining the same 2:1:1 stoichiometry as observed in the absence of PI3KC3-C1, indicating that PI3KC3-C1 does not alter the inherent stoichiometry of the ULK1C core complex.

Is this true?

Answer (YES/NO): NO